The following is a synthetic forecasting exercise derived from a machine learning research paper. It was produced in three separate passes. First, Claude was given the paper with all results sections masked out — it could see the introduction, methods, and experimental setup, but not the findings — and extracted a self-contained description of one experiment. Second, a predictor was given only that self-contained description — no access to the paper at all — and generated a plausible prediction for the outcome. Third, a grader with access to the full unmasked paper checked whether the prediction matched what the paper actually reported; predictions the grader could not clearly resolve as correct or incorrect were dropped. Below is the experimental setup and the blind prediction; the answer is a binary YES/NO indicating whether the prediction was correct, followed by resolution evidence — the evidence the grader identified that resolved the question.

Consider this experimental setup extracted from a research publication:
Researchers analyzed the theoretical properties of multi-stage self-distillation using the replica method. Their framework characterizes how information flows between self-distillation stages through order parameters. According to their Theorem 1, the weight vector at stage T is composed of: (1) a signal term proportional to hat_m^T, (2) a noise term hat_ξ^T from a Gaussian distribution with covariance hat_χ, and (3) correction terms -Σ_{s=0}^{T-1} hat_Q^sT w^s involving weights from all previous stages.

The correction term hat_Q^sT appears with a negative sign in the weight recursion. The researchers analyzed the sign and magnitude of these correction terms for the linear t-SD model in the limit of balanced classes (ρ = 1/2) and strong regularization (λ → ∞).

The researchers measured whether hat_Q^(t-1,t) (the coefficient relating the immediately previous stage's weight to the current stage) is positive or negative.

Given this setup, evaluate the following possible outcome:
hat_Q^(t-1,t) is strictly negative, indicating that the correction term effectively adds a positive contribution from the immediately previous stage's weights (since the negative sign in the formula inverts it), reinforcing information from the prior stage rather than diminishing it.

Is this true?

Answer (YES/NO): YES